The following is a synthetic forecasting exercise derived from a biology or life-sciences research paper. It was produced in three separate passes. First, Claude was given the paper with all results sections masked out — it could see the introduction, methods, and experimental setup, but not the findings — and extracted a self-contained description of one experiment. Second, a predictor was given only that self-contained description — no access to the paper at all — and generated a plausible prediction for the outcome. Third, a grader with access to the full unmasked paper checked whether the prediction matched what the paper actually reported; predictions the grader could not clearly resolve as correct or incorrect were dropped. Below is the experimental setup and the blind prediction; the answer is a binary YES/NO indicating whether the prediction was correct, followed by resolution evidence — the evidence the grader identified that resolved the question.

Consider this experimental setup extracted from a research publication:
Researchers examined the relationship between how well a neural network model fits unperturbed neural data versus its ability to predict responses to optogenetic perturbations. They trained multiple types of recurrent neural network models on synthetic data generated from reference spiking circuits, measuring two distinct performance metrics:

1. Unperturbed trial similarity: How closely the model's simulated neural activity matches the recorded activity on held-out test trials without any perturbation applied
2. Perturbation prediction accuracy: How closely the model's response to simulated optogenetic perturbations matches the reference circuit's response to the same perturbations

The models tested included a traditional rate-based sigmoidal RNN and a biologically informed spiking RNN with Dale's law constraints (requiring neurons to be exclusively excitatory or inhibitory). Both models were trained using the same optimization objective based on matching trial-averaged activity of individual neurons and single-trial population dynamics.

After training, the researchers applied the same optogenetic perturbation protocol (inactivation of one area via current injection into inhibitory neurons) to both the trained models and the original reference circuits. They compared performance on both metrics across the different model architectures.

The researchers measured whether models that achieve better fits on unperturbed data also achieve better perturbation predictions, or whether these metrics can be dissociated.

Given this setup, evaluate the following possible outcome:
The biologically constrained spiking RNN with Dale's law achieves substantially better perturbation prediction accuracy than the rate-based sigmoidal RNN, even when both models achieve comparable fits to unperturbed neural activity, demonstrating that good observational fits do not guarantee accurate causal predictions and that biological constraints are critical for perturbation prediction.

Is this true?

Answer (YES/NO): NO